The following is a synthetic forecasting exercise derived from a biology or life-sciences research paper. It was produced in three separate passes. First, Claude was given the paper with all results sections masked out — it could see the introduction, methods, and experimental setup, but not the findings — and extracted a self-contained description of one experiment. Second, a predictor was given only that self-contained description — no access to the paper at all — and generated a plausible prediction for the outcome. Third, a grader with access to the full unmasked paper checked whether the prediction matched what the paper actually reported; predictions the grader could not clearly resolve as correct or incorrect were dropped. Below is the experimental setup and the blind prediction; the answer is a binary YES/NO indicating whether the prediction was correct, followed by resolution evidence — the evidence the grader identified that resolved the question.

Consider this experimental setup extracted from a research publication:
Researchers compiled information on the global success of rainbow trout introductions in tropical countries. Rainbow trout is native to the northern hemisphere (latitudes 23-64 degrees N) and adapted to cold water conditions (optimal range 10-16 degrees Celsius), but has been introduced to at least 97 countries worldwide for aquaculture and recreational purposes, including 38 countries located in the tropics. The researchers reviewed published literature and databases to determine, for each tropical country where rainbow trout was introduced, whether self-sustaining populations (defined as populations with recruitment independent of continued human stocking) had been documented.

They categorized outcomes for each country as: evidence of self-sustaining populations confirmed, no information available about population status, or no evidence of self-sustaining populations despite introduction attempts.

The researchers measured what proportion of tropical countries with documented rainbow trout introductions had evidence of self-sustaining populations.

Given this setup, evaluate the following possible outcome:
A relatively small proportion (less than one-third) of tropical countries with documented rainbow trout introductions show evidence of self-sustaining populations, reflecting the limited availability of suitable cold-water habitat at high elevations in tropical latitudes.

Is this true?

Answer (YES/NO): NO